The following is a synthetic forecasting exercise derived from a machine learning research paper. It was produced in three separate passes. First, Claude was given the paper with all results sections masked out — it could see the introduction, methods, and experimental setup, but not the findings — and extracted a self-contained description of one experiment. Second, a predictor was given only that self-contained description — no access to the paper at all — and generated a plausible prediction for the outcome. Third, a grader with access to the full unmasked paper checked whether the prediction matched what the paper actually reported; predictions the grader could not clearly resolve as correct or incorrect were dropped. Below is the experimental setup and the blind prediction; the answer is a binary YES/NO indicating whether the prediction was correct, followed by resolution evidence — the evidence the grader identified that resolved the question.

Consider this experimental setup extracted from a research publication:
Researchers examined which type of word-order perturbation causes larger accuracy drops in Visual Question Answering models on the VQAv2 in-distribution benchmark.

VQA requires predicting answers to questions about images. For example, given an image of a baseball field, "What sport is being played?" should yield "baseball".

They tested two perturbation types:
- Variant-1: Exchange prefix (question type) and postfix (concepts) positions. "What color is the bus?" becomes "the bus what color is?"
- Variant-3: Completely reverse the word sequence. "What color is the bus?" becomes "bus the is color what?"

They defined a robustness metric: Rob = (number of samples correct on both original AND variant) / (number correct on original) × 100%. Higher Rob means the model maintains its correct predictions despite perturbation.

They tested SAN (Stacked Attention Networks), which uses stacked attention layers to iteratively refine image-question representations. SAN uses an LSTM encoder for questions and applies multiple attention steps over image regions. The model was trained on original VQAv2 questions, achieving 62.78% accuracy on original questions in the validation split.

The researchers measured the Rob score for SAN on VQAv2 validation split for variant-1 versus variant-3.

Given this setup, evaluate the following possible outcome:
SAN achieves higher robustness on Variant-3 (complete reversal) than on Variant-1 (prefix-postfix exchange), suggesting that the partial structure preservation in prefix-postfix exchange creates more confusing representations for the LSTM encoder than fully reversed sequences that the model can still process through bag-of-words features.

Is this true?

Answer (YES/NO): NO